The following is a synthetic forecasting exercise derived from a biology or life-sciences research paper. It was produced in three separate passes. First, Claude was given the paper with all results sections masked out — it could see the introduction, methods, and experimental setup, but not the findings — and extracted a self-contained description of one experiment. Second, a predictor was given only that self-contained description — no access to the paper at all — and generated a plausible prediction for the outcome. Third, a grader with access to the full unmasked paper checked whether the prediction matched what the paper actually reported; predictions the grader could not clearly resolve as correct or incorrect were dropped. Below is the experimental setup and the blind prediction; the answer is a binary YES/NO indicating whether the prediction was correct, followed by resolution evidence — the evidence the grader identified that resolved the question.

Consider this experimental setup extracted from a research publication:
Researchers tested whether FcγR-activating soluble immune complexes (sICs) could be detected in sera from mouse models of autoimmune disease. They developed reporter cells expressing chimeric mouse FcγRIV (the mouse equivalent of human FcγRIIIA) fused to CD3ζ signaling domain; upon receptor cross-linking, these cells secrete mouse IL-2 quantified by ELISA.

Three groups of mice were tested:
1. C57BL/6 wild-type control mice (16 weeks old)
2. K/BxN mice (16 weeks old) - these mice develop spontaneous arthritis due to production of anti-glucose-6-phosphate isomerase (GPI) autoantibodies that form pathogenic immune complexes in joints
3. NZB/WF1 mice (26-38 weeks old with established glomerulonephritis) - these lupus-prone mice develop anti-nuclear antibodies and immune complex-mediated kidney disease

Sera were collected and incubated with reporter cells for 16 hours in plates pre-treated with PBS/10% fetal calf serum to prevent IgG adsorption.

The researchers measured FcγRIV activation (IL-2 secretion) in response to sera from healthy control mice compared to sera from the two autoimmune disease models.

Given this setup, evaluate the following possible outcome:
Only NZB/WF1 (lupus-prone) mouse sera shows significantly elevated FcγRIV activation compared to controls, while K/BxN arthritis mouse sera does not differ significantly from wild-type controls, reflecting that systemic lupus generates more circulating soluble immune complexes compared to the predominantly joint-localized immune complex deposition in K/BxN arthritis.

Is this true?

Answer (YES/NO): NO